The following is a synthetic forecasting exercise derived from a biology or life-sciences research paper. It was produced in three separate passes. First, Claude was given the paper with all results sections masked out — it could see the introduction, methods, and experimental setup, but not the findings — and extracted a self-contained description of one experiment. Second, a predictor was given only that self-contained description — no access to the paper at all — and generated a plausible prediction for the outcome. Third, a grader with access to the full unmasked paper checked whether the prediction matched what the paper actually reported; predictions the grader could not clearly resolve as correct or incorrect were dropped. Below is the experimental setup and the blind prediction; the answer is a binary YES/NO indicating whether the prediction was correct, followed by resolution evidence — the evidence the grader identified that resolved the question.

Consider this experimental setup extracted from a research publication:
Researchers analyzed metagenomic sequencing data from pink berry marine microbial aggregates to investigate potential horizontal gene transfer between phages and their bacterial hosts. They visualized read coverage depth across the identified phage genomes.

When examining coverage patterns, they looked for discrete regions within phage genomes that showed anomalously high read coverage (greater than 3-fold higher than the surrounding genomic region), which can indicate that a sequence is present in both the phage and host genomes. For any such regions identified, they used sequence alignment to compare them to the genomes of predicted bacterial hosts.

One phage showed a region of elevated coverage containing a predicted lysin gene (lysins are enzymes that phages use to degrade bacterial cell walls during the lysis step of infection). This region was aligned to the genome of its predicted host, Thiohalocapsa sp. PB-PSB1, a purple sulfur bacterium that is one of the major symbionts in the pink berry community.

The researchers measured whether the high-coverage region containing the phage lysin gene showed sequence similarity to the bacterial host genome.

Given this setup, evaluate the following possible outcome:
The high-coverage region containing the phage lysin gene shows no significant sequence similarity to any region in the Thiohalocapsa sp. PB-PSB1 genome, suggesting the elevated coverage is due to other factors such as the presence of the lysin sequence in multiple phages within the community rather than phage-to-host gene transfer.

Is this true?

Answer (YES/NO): NO